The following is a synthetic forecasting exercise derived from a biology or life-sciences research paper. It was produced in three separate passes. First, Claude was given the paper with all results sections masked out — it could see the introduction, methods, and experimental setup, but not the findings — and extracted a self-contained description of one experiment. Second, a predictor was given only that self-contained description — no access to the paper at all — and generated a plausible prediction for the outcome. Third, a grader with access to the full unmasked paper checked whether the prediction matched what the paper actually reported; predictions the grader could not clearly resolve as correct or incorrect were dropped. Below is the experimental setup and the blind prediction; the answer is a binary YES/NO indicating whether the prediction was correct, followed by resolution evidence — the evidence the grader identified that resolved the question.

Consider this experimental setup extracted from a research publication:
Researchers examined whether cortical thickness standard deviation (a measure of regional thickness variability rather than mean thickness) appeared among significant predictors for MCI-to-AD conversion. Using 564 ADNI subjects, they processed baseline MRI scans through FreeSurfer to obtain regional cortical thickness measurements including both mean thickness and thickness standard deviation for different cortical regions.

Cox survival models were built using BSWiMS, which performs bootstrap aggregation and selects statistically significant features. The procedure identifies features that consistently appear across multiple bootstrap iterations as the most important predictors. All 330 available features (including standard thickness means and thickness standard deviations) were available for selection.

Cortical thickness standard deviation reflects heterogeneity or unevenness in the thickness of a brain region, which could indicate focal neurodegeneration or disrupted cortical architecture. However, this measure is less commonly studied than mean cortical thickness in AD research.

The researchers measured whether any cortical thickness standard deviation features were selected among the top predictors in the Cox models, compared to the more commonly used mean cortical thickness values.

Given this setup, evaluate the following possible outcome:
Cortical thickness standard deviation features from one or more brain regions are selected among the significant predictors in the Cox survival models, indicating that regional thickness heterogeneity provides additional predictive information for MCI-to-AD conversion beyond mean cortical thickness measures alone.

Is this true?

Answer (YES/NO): YES